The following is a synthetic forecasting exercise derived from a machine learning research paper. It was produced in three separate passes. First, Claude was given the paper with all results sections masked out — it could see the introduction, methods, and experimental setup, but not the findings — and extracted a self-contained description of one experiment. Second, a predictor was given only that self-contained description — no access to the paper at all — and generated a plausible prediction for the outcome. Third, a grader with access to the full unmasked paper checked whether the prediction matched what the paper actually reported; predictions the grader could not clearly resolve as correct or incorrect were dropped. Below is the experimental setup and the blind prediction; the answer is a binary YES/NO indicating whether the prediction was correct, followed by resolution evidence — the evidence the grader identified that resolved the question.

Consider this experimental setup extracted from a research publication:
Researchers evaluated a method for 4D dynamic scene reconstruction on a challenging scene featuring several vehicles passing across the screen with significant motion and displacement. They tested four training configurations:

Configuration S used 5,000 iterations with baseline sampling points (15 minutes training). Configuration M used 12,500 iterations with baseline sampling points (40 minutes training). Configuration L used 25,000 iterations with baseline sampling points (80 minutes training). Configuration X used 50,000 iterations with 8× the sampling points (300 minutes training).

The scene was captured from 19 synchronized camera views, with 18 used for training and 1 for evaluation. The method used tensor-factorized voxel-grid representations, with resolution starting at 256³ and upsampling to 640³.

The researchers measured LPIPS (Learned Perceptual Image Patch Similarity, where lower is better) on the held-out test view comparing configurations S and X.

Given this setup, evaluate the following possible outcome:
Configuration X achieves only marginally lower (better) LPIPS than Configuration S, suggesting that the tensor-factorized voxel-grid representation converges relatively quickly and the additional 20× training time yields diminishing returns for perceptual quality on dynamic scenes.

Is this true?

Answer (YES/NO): NO